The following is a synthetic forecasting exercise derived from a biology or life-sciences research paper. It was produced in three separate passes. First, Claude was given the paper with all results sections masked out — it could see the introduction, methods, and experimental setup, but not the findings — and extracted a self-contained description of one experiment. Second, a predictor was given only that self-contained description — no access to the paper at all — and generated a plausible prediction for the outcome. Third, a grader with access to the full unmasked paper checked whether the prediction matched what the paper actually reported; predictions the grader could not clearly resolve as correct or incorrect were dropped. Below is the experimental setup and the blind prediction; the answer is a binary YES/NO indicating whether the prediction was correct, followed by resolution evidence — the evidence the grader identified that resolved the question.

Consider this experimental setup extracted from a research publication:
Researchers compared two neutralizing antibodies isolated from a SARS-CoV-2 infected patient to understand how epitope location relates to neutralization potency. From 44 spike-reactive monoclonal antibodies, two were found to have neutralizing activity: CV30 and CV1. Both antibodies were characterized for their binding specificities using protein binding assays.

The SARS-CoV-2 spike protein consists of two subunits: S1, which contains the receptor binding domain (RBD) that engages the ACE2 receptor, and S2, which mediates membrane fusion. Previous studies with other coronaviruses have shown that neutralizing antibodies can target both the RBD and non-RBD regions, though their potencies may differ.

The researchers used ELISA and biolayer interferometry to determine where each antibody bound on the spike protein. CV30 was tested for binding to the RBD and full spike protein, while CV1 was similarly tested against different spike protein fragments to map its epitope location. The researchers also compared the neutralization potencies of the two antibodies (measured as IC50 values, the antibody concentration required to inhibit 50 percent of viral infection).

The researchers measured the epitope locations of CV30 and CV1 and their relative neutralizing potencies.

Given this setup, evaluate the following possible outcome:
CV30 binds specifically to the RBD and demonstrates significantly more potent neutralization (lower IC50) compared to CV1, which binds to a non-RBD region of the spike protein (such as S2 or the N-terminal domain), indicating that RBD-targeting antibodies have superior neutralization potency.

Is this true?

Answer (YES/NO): YES